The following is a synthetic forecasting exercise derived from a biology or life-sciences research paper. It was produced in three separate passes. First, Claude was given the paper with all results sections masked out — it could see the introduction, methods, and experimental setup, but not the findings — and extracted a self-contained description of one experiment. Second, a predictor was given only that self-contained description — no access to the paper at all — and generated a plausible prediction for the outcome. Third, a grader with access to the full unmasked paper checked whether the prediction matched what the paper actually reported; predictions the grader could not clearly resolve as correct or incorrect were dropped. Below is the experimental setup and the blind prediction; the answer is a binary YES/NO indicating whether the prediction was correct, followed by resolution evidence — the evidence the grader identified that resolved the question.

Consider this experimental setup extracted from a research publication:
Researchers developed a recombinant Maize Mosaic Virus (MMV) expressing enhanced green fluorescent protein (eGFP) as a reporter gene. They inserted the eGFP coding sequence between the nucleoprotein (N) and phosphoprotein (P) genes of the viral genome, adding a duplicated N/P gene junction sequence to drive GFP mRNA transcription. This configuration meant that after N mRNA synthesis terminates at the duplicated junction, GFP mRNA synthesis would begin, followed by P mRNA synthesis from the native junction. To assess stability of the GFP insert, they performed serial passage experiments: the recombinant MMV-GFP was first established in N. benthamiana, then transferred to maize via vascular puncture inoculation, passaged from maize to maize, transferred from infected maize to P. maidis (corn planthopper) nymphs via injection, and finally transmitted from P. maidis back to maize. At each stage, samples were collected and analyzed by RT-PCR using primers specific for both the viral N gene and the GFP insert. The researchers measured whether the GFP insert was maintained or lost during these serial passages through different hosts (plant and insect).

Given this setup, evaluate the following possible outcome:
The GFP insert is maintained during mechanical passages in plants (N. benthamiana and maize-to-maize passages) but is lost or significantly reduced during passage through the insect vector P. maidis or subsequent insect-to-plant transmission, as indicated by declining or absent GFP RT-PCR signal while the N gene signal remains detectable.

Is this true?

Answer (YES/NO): NO